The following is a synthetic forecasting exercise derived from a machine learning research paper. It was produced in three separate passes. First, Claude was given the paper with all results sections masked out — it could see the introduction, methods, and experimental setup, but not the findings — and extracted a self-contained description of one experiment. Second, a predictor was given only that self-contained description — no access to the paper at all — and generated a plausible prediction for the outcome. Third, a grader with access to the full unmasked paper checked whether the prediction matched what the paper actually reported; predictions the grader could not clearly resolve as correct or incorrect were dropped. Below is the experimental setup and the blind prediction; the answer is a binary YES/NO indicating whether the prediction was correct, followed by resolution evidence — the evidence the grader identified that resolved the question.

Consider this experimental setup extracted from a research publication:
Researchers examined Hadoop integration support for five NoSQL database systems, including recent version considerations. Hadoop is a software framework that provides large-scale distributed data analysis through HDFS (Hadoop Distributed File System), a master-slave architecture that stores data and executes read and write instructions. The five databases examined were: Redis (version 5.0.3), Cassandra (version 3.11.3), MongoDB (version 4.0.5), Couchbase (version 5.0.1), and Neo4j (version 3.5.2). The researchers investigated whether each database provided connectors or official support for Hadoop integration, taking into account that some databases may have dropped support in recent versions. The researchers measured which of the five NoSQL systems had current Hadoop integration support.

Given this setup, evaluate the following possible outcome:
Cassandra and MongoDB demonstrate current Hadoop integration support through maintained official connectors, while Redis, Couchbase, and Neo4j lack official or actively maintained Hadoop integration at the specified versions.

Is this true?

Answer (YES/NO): NO